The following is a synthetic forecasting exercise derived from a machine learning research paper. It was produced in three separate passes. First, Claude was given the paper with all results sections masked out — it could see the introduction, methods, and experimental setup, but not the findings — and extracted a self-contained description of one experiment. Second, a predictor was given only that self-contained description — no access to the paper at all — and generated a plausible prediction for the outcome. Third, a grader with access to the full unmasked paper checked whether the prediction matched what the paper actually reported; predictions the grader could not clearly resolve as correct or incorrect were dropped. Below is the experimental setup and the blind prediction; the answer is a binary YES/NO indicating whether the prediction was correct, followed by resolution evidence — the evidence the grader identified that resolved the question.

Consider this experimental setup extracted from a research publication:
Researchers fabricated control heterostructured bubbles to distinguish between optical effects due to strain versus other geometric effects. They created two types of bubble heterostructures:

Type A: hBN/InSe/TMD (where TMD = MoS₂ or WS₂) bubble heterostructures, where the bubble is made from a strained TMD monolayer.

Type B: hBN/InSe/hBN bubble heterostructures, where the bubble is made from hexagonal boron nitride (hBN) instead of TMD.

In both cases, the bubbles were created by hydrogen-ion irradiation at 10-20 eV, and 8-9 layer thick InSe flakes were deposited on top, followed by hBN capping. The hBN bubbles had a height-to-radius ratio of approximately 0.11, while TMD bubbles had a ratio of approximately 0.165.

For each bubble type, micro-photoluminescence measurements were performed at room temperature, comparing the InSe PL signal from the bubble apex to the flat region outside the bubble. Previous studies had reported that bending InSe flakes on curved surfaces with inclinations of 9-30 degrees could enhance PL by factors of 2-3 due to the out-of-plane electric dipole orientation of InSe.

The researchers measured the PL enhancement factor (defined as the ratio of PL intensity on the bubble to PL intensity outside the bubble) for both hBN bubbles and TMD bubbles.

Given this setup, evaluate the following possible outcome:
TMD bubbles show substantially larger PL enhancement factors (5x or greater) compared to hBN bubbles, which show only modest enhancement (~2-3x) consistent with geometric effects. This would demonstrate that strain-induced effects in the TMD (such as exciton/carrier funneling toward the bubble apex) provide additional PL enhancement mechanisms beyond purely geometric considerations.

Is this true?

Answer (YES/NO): YES